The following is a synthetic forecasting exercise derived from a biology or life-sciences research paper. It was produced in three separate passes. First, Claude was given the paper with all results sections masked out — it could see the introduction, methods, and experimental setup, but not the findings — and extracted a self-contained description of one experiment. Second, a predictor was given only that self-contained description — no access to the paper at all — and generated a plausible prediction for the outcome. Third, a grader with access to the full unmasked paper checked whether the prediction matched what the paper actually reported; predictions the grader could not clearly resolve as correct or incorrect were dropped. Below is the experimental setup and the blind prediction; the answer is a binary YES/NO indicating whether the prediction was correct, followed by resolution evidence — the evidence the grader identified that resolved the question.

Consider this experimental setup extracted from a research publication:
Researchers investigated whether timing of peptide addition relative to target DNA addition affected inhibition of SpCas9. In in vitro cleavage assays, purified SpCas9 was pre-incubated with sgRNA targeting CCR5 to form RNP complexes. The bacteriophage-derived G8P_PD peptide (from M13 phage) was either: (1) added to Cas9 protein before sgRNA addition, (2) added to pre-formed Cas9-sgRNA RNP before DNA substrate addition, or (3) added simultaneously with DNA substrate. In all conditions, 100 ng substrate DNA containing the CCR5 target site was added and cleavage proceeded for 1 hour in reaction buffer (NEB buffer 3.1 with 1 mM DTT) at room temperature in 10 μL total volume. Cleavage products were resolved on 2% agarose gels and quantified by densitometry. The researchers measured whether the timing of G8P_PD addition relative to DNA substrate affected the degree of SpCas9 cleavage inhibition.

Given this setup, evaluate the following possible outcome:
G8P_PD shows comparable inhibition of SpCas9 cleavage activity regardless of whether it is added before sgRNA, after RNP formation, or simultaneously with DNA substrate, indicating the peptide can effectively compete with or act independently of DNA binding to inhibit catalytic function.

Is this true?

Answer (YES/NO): NO